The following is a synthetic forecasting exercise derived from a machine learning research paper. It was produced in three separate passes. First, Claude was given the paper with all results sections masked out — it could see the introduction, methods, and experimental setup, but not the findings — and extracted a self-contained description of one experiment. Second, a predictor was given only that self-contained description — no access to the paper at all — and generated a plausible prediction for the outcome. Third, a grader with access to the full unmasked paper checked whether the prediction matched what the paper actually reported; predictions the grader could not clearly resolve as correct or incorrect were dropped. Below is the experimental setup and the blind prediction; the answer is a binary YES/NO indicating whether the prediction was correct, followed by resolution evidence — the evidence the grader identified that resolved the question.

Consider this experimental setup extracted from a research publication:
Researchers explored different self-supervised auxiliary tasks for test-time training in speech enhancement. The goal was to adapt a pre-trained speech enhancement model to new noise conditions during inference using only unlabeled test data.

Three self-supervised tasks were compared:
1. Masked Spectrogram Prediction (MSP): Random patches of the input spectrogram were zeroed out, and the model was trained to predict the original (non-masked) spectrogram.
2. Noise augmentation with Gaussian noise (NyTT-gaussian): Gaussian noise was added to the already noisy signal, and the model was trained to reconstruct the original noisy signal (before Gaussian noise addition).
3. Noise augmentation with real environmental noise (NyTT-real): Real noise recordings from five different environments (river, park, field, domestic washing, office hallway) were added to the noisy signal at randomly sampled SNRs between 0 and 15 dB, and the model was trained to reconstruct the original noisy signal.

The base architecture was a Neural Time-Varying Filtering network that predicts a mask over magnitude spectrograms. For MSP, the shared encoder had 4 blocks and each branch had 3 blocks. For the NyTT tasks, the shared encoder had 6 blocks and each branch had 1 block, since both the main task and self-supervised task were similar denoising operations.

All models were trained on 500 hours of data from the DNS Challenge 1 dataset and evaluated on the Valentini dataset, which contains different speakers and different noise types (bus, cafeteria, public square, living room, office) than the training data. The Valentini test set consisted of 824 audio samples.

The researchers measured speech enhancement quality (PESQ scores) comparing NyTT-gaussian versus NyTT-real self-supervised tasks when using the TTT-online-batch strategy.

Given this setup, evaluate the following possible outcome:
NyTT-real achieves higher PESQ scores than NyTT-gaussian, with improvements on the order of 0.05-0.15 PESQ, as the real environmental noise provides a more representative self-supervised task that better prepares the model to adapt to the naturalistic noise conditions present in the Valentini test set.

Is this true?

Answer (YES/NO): NO